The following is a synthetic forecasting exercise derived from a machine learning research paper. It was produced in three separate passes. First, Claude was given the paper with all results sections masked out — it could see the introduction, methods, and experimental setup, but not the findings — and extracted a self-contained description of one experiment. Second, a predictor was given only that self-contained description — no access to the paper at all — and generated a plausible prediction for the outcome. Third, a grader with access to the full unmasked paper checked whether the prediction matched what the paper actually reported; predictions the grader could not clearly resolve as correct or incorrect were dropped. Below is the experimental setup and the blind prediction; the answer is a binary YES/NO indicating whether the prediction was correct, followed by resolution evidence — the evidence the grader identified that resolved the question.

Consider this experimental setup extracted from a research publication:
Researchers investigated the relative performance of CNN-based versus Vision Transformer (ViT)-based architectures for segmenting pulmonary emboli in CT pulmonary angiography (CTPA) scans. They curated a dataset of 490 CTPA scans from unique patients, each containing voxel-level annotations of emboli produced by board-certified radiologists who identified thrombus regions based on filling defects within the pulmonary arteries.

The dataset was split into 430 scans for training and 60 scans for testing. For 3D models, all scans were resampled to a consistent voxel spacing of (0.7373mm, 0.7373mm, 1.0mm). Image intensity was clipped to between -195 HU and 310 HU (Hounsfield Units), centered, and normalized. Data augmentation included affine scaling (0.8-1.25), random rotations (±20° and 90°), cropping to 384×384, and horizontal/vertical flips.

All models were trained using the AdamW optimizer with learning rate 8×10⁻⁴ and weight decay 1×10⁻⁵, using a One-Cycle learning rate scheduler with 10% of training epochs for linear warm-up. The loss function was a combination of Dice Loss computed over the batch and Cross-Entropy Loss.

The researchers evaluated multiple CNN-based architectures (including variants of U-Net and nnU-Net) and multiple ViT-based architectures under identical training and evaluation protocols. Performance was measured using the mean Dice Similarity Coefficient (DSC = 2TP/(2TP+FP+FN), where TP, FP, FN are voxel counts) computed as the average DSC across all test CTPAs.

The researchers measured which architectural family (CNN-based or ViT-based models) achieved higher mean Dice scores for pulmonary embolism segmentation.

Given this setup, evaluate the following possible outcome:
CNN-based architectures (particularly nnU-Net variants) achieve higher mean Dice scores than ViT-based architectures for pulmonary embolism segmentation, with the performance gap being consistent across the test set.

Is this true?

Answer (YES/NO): YES